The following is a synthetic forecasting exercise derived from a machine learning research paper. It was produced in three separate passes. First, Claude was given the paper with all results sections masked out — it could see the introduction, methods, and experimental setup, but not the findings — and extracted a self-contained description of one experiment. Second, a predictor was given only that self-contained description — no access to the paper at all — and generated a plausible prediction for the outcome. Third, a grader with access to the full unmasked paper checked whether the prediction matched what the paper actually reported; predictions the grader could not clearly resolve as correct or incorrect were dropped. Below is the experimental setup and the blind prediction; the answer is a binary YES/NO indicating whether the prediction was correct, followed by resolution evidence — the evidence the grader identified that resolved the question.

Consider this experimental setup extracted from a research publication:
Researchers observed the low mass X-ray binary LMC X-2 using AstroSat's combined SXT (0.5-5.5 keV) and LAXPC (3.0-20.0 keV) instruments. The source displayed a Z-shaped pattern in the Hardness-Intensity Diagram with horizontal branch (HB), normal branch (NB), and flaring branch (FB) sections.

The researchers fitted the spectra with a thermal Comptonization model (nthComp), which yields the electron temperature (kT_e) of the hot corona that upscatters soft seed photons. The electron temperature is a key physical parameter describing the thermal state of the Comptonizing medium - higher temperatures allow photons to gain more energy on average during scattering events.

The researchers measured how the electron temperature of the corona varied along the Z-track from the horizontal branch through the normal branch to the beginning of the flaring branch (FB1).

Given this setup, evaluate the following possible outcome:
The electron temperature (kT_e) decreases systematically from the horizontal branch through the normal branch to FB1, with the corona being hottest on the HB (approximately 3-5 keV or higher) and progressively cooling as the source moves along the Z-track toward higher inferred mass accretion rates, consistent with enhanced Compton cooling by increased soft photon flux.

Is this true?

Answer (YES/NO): NO